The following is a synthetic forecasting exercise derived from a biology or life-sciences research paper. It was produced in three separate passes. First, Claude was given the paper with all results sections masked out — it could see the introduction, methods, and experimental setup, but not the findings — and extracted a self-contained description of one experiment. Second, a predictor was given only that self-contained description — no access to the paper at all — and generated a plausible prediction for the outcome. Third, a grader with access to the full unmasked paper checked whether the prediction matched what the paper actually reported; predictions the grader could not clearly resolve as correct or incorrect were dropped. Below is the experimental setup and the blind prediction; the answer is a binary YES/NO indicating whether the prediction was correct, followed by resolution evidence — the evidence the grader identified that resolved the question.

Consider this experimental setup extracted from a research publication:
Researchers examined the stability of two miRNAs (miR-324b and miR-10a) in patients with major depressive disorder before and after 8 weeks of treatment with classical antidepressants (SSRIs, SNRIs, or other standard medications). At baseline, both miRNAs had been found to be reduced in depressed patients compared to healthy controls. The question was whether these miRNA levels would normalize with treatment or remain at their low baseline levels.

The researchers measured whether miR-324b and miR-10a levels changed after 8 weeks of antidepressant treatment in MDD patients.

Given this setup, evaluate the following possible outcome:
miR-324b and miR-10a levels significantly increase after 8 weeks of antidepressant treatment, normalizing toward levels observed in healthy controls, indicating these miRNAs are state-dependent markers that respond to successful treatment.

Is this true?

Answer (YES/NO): NO